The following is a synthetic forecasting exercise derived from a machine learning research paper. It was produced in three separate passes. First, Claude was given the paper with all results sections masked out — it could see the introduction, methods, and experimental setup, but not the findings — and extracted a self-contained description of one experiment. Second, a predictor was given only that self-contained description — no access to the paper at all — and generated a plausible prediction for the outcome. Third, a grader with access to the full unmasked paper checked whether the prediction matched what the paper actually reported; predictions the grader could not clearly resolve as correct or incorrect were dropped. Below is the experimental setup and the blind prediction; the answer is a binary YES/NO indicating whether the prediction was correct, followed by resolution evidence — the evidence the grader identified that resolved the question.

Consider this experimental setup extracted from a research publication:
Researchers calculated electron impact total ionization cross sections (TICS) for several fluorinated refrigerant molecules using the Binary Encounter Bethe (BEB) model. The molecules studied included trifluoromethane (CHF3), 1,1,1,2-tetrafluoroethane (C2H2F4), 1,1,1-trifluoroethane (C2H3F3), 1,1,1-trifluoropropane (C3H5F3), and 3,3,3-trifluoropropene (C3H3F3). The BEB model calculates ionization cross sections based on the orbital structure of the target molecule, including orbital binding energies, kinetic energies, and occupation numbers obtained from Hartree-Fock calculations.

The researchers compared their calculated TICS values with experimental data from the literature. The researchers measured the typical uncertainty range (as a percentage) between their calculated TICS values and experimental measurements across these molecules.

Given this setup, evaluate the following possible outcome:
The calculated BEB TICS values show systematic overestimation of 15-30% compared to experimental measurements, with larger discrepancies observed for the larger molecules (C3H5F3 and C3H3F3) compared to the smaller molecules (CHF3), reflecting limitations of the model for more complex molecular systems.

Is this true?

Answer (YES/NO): NO